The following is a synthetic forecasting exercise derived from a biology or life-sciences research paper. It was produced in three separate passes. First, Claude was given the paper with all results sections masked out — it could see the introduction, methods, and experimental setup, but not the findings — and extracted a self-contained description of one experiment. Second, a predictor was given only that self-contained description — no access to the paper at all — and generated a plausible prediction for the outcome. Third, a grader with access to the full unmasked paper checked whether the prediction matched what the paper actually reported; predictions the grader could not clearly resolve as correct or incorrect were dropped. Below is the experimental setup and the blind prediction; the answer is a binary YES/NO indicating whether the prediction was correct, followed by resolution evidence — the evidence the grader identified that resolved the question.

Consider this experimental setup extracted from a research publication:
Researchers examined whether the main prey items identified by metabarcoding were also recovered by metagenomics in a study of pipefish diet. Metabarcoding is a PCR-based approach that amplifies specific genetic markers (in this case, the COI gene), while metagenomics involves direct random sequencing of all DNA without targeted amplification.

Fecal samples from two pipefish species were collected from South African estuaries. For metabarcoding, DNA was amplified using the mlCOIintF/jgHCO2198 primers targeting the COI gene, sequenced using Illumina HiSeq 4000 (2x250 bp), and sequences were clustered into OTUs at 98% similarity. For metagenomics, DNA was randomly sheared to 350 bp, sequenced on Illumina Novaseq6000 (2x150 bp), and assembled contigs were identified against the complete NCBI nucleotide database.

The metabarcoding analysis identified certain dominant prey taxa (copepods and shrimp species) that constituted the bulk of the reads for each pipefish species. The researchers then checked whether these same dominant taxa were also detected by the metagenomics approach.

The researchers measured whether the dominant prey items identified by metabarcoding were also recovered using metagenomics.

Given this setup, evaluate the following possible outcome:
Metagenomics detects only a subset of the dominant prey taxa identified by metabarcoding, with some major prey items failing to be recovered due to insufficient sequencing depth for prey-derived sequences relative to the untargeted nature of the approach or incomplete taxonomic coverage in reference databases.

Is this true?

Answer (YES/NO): NO